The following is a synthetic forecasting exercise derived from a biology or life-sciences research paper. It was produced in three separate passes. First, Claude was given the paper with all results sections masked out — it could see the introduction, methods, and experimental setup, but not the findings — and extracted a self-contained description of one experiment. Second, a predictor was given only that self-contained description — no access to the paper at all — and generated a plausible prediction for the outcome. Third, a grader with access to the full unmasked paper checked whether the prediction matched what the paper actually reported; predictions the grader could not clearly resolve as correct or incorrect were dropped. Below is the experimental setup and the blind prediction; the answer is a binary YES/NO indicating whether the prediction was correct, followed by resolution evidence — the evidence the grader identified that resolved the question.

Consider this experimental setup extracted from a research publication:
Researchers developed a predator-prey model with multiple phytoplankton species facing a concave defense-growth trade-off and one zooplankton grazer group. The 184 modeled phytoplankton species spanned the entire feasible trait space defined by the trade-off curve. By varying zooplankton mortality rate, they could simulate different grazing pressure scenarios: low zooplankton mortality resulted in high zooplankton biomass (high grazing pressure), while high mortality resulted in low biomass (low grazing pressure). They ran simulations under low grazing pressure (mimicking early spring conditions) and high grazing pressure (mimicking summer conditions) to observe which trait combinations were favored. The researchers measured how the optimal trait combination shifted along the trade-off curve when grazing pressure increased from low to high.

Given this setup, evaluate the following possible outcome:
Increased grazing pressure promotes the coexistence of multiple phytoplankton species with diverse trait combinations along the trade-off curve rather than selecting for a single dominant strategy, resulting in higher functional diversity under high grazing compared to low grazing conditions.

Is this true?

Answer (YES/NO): NO